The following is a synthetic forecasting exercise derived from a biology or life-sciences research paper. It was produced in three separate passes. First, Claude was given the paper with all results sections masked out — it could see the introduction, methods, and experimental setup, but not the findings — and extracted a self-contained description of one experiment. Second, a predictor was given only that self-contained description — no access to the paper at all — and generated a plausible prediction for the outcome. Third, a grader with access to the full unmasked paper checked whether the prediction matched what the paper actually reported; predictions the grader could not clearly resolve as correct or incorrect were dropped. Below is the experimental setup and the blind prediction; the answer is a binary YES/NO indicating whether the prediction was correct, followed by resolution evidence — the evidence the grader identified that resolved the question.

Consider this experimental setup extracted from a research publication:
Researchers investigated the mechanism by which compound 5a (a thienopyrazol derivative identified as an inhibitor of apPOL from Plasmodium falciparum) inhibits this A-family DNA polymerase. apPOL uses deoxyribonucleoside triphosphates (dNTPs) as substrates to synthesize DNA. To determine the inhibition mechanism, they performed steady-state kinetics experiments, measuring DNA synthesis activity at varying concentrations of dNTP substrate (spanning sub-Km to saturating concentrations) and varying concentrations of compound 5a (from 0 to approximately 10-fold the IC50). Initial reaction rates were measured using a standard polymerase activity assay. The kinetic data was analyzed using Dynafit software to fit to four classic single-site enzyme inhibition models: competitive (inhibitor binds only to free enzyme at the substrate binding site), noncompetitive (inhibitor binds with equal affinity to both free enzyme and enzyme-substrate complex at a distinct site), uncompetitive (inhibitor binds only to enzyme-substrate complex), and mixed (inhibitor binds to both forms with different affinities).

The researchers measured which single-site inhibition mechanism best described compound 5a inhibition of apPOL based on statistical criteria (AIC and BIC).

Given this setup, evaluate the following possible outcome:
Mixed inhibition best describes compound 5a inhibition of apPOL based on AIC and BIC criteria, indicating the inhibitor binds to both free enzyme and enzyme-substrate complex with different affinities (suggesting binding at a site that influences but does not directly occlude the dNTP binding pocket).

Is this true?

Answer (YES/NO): NO